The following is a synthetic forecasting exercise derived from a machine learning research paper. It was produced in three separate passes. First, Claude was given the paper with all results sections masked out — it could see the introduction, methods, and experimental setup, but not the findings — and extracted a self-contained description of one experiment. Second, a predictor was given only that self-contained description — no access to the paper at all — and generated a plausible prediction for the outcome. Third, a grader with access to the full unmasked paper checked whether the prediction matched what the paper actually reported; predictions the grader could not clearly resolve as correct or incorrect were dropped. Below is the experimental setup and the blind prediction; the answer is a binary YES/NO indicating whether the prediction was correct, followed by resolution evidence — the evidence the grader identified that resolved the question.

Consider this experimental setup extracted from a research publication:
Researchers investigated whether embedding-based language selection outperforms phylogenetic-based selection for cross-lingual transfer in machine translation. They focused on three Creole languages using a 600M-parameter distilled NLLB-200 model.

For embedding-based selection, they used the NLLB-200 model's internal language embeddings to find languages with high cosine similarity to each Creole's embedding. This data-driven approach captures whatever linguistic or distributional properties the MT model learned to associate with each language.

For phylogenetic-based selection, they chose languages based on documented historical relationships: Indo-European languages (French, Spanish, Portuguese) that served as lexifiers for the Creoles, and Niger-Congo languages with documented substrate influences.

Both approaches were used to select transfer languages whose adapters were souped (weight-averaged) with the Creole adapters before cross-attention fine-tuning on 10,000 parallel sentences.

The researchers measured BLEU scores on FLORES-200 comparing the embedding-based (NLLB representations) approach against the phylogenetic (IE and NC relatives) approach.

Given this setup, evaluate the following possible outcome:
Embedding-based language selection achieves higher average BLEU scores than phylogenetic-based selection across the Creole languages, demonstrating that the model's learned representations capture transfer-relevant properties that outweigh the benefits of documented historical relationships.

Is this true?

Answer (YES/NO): NO